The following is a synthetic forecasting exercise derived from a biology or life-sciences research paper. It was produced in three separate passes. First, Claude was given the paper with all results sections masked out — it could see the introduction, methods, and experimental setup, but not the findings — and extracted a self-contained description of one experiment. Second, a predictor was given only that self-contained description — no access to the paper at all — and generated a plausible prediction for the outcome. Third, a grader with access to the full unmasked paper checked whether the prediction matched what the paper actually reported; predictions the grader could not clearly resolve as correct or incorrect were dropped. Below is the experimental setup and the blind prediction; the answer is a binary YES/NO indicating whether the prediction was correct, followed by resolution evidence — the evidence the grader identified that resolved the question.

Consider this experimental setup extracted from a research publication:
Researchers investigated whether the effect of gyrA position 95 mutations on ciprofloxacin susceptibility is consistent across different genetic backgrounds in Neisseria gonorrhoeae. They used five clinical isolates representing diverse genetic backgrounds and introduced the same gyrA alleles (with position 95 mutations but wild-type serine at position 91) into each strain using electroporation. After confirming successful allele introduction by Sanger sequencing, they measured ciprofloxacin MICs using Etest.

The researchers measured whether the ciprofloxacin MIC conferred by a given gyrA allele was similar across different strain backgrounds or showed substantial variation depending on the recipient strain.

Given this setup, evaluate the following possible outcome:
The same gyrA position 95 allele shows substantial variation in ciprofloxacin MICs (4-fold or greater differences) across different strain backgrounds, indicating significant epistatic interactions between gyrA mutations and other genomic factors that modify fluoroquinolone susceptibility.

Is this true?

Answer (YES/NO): YES